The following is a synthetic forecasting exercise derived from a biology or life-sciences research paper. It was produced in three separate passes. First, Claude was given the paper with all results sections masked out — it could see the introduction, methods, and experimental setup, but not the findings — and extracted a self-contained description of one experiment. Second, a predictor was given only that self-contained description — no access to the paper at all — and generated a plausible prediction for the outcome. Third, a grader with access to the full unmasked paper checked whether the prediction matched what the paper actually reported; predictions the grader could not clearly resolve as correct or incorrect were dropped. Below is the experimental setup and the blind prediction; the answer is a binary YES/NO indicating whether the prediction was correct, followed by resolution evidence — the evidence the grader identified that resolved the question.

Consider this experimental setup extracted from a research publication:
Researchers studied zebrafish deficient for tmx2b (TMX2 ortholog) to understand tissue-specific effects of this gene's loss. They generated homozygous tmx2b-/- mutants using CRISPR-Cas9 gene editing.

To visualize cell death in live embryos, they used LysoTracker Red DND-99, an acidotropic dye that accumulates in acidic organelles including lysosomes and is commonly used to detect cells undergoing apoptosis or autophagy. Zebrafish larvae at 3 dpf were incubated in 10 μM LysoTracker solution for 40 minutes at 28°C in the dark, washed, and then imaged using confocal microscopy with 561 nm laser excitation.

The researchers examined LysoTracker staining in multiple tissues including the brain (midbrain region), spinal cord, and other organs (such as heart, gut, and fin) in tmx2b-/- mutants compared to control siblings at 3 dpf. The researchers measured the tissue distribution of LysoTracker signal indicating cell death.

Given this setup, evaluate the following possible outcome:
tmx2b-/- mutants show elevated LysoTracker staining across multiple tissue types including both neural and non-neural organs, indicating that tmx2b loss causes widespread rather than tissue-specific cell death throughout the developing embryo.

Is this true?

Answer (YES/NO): NO